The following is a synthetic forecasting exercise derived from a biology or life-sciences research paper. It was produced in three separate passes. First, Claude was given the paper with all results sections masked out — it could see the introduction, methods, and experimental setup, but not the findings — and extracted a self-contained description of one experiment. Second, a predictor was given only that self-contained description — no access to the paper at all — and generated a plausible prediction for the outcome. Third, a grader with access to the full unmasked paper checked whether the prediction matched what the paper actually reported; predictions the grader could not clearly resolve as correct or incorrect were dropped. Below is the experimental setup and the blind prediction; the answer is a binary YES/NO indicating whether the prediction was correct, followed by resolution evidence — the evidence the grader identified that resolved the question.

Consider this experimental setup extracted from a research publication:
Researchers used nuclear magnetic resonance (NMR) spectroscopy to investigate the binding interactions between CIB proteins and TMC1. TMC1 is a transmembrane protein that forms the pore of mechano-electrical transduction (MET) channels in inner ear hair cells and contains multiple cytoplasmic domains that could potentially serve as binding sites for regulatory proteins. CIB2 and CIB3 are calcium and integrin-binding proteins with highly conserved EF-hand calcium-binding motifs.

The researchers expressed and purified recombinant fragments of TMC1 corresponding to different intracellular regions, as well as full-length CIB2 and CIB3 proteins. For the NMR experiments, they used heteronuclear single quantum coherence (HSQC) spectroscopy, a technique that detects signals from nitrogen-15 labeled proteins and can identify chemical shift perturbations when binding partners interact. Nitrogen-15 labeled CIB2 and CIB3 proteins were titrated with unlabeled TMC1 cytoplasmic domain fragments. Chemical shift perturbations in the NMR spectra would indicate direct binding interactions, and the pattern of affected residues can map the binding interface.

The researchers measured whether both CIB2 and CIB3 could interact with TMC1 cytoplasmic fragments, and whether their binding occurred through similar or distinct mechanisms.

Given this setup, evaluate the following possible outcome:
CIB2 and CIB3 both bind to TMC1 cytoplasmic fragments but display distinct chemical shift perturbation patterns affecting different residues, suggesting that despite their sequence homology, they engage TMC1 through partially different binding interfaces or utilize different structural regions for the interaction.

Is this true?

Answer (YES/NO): NO